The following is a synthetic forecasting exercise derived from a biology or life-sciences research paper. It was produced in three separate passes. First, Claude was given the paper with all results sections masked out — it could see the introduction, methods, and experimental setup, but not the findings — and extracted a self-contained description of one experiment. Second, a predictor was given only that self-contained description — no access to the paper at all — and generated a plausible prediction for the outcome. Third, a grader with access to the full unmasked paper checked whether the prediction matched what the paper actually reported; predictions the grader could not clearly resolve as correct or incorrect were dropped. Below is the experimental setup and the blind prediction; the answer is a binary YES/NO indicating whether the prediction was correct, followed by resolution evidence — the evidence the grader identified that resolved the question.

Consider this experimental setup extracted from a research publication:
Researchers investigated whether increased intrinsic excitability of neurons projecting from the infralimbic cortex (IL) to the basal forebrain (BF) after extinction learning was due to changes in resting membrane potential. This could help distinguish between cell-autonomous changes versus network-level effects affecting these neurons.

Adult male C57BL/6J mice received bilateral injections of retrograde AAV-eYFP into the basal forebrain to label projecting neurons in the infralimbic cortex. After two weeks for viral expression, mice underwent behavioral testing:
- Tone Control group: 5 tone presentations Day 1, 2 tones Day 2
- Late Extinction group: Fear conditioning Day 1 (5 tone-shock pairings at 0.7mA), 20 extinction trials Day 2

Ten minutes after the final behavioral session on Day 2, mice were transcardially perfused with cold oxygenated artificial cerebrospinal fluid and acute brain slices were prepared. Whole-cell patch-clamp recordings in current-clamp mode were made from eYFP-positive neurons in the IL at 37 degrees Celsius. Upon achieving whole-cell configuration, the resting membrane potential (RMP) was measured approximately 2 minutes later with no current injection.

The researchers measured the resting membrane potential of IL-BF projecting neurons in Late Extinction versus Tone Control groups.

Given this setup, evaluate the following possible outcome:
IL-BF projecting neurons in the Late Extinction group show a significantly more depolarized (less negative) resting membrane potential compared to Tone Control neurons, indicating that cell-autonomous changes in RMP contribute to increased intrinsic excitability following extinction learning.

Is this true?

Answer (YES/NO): NO